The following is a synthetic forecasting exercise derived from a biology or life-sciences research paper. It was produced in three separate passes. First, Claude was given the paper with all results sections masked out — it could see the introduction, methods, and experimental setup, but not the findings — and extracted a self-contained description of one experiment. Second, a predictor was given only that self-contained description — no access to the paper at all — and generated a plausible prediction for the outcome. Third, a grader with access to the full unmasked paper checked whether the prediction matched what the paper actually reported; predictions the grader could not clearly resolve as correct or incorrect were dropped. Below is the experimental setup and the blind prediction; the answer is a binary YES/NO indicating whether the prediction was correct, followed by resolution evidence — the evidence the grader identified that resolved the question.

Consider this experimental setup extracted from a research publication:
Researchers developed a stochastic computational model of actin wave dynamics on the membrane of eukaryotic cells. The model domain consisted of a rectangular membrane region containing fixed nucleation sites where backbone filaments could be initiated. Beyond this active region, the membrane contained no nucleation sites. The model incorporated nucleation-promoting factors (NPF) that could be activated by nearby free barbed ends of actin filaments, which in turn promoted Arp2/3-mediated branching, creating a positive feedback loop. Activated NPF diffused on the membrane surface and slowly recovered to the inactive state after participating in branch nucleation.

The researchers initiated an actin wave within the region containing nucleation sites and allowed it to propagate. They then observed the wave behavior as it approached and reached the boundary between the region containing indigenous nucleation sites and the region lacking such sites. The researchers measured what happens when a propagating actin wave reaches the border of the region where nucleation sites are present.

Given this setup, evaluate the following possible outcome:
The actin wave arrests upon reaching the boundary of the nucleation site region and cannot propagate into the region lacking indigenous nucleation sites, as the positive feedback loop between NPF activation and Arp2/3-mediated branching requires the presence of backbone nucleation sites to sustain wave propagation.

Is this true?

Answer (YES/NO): NO